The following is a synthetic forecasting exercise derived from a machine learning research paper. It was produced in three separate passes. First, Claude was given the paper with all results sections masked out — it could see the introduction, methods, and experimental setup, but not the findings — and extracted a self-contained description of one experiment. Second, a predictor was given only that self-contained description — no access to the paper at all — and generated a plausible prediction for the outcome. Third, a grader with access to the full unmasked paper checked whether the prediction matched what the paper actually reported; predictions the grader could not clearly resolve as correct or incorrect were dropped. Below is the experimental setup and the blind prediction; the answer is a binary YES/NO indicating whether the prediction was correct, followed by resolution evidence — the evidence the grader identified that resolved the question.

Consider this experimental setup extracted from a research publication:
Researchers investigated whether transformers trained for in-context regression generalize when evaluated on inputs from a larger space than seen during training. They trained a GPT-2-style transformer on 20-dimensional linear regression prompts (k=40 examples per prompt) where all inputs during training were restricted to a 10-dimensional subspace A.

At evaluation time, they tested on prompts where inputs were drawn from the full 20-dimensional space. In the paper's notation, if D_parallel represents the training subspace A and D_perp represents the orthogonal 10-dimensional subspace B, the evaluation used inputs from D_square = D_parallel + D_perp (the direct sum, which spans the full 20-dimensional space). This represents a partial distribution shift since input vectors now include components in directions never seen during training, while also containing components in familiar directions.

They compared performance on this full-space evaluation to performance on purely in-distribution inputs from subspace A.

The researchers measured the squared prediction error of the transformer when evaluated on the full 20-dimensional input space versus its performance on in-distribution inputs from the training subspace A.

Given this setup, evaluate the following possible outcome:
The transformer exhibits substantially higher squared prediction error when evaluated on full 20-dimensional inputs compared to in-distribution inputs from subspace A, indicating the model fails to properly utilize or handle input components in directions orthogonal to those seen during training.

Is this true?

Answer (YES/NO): YES